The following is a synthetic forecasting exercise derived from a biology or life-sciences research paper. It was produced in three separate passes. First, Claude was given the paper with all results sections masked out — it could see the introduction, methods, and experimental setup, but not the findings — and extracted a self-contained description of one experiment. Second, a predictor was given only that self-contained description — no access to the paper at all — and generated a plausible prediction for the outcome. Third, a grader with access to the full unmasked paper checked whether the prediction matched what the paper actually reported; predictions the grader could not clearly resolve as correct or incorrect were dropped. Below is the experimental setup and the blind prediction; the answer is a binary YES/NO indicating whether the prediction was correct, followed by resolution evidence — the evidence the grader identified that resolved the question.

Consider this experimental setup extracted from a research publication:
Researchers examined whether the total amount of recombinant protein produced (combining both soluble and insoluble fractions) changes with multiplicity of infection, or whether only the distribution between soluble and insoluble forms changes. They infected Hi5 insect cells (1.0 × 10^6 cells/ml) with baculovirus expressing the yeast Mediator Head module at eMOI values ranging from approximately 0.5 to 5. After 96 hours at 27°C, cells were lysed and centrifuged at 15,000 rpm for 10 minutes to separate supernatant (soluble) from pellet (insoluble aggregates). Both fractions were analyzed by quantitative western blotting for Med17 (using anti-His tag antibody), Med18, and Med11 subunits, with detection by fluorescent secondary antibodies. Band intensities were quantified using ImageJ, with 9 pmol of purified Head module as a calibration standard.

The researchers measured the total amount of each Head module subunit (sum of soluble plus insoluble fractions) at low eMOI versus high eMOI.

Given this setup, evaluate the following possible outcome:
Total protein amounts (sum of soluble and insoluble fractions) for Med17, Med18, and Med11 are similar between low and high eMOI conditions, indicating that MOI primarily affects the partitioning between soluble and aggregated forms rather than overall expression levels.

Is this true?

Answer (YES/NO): NO